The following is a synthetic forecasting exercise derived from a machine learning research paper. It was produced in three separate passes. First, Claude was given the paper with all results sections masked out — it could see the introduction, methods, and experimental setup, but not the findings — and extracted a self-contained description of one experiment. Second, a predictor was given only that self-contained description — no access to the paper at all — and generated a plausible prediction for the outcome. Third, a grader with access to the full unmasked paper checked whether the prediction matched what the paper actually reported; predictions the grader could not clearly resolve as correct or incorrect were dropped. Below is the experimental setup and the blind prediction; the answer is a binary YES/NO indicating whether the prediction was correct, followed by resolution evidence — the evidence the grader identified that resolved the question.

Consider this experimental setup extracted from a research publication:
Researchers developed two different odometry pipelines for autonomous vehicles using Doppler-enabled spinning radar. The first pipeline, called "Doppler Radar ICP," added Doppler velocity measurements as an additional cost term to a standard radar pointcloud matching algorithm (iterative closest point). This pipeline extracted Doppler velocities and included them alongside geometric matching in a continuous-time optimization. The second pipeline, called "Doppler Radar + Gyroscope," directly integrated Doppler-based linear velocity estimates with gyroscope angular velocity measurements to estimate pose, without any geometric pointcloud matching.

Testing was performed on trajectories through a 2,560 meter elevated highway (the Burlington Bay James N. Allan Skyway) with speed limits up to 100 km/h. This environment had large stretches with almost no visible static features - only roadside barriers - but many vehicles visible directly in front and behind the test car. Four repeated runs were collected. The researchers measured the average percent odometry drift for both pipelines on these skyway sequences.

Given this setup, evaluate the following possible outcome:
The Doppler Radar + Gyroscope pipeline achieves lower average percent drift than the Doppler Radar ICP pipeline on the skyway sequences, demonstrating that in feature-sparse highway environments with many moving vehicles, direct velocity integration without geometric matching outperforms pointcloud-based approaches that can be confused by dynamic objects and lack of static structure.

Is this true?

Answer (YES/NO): YES